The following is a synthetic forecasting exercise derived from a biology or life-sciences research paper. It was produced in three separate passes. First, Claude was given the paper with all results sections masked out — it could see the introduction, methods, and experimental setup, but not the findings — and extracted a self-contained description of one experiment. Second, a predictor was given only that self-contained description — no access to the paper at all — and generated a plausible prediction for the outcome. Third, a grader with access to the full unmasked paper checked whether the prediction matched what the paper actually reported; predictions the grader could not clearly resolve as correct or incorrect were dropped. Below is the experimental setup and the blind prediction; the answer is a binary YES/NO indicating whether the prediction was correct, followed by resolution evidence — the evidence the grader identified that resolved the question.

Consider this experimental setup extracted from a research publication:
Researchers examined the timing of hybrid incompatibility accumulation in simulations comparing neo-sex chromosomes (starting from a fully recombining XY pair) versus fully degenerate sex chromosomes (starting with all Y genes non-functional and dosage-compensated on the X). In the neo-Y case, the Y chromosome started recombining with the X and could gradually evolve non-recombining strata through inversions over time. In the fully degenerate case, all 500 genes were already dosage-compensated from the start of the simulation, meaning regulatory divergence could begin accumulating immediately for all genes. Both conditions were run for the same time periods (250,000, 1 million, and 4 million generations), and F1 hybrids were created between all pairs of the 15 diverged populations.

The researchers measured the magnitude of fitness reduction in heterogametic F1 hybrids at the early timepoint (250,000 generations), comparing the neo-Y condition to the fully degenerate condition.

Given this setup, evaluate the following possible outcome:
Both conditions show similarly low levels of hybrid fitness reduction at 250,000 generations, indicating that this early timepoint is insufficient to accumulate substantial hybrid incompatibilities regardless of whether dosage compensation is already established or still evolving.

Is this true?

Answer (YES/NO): NO